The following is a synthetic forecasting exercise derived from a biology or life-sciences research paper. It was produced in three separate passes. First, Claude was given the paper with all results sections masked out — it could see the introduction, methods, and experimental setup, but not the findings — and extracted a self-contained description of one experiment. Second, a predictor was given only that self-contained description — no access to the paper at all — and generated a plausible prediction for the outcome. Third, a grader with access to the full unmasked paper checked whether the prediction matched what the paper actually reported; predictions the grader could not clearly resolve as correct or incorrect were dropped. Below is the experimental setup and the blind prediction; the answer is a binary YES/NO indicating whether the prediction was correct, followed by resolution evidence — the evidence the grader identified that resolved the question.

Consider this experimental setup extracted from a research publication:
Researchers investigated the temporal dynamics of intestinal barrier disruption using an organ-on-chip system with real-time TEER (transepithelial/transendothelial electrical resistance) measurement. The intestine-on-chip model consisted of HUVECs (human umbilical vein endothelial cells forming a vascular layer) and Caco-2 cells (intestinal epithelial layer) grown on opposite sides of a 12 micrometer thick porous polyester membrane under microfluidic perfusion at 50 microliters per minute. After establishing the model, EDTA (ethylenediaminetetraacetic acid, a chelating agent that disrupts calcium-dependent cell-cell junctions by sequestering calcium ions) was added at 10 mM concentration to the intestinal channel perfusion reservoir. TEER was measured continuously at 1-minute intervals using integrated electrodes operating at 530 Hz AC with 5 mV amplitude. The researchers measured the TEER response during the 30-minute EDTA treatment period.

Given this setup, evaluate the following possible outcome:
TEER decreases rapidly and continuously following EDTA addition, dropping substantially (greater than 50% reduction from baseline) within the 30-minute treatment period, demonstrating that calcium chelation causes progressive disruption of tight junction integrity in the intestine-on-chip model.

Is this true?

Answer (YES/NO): YES